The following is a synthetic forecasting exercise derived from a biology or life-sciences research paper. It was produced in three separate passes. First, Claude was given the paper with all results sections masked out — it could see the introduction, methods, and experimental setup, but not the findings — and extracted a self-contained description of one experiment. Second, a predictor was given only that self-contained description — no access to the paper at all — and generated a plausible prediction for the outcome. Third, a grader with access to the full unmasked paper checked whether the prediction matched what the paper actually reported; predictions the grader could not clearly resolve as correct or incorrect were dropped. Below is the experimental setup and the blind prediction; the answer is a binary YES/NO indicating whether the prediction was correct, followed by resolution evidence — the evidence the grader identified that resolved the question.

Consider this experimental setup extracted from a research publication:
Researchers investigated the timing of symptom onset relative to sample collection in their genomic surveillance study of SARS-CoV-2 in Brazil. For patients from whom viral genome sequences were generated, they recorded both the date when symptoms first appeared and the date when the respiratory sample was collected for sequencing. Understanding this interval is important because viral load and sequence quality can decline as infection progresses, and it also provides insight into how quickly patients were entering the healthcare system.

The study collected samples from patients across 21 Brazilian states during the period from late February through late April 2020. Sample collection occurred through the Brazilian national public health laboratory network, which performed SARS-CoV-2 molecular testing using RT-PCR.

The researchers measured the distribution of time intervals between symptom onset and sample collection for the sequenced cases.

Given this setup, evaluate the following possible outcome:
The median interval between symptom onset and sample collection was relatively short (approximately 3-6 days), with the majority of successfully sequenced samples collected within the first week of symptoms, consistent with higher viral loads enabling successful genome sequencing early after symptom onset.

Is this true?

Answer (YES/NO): YES